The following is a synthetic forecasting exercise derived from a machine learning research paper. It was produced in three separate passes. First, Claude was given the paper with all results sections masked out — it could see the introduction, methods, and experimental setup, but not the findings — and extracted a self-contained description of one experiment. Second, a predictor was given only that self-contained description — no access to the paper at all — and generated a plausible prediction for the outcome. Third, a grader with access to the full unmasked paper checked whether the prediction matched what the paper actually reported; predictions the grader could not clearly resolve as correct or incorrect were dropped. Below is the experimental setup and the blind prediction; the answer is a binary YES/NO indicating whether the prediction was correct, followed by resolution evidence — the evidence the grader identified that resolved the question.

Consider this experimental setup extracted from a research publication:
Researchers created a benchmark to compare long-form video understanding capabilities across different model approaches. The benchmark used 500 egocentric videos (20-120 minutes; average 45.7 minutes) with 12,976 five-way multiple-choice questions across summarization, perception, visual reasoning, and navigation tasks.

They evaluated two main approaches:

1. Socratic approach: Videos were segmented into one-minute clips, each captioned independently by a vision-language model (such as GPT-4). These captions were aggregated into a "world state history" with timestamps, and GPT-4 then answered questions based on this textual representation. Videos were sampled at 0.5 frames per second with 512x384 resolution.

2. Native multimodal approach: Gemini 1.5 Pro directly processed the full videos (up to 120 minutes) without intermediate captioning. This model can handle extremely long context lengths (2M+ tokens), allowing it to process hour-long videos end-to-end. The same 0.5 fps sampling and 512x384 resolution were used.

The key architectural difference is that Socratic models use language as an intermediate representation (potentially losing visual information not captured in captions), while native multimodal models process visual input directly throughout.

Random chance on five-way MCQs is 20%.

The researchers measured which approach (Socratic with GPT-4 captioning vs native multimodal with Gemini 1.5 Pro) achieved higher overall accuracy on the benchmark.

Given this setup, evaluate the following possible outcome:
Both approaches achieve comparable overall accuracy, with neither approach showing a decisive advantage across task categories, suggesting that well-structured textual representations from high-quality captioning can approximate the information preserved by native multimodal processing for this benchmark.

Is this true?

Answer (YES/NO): NO